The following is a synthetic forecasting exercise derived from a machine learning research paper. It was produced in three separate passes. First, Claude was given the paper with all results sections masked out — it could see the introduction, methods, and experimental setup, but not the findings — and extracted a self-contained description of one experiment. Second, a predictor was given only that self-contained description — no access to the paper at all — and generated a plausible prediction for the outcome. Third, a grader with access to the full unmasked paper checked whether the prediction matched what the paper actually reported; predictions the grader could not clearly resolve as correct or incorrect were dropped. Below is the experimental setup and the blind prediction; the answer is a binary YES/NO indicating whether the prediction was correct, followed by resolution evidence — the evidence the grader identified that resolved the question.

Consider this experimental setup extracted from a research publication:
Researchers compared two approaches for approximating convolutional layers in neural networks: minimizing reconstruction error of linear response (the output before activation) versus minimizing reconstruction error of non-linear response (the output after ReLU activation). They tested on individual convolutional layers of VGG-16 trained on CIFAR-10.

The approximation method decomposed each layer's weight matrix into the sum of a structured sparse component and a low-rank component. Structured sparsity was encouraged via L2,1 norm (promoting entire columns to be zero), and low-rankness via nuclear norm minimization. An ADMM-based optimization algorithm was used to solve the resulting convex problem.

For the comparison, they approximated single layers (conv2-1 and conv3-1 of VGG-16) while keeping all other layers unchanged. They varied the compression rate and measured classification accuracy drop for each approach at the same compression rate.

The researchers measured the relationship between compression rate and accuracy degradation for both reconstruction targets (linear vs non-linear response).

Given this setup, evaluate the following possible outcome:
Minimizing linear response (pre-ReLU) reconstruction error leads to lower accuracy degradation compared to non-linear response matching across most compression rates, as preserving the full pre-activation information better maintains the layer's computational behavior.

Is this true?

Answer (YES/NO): NO